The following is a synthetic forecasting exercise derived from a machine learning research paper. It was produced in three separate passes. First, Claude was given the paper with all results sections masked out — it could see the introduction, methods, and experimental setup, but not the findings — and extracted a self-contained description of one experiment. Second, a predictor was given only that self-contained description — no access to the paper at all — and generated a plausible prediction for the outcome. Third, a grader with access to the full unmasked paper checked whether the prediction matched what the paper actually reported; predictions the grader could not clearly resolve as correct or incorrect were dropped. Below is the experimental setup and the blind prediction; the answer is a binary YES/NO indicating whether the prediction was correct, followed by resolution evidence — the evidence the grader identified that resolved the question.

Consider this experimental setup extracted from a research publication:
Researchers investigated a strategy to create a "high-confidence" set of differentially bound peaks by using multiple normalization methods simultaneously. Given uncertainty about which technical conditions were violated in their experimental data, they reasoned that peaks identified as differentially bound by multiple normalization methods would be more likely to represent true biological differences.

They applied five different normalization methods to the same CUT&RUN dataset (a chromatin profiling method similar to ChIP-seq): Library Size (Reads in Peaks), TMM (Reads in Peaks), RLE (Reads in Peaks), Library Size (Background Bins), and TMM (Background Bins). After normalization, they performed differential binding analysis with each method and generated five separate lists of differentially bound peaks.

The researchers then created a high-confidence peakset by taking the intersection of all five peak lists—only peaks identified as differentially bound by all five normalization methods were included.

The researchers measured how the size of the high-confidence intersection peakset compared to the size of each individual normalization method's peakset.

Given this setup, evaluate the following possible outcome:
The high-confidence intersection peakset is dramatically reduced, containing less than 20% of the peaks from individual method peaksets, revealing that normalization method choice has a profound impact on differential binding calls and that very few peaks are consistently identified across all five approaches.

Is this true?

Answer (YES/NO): NO